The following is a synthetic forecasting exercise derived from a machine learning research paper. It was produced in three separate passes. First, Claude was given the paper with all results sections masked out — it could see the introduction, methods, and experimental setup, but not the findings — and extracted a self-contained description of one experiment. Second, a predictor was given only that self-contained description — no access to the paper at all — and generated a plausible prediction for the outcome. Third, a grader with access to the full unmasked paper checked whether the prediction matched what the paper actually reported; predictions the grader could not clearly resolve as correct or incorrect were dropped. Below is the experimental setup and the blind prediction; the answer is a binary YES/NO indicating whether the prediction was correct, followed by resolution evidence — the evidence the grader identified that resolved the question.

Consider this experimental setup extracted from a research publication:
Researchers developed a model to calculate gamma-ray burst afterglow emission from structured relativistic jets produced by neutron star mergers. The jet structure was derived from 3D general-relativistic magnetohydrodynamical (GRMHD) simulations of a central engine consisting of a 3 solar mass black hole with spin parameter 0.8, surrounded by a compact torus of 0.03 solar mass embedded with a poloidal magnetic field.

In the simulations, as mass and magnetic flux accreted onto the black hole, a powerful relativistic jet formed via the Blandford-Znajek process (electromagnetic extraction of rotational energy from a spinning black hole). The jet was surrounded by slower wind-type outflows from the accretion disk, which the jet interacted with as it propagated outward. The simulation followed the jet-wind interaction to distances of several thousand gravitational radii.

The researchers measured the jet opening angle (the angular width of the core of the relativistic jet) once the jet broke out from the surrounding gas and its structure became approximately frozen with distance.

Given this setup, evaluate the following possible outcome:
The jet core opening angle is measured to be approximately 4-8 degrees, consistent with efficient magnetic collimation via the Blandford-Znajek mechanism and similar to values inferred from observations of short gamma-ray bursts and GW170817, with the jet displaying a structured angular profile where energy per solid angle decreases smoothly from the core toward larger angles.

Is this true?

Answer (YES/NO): NO